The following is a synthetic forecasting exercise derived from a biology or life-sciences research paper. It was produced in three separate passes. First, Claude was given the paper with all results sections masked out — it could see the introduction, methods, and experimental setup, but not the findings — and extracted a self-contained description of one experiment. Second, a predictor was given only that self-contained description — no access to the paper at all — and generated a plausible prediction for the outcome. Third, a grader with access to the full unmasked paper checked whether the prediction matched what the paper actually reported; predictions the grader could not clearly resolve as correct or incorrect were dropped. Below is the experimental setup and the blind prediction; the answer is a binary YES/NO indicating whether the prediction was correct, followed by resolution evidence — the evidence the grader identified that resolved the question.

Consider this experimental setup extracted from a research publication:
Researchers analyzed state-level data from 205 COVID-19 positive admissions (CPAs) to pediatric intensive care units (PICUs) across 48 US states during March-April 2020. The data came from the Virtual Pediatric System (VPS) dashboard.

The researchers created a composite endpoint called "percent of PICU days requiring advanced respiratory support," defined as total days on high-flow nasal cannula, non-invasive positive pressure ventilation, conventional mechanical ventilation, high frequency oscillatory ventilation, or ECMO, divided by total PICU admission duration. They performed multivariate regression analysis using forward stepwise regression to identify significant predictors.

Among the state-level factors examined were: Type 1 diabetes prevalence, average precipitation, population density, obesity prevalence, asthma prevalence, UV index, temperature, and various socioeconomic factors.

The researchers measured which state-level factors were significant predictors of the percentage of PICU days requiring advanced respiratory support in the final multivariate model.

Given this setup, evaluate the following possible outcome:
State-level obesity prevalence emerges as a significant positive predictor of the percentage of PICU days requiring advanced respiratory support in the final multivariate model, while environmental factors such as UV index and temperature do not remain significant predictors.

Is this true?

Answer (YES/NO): NO